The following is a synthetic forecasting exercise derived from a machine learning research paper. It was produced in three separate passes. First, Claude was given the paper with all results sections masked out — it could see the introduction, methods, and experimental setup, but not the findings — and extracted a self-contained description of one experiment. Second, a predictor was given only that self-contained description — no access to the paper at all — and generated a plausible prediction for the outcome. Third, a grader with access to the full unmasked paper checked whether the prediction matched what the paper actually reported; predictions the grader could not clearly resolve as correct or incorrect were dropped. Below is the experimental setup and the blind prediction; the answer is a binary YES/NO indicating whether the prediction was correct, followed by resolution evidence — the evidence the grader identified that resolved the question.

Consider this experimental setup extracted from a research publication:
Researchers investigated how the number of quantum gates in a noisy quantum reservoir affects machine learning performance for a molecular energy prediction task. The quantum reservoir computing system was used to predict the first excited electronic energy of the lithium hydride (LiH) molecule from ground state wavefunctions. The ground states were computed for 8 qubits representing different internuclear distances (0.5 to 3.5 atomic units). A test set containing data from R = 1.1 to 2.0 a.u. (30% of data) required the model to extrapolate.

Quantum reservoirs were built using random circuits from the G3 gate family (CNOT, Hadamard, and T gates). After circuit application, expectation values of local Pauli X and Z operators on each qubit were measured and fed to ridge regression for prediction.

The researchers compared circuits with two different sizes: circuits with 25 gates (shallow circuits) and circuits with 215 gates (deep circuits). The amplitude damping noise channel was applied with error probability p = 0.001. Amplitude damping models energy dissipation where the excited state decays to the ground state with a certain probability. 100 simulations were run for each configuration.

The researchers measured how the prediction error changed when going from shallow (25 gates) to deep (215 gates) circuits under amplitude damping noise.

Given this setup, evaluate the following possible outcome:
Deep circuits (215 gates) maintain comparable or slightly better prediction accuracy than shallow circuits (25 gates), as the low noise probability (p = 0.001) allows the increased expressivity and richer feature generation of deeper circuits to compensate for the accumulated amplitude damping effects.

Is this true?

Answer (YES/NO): NO